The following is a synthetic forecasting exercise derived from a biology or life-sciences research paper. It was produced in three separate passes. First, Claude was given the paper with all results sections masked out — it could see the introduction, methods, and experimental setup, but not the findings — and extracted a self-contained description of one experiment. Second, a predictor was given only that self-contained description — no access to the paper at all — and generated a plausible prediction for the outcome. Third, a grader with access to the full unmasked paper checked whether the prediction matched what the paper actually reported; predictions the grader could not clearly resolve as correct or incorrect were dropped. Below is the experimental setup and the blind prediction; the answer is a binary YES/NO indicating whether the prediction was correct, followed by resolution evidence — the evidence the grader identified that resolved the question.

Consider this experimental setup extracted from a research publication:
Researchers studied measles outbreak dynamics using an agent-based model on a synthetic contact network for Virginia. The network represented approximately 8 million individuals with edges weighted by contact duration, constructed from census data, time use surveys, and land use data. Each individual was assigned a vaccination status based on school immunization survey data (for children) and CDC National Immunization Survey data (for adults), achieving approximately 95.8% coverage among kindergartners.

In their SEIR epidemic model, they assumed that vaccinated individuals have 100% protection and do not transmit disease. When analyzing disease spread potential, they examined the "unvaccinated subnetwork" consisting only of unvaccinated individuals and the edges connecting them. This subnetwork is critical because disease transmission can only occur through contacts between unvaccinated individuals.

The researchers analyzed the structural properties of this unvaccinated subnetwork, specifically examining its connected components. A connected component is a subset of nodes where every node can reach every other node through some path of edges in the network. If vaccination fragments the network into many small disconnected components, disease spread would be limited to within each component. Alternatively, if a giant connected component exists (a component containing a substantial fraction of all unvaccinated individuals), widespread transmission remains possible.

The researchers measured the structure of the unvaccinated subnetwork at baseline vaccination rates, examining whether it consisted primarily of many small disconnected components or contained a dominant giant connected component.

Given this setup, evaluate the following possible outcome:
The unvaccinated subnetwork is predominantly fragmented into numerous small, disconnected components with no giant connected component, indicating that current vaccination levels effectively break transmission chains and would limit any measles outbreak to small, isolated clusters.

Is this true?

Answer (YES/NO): NO